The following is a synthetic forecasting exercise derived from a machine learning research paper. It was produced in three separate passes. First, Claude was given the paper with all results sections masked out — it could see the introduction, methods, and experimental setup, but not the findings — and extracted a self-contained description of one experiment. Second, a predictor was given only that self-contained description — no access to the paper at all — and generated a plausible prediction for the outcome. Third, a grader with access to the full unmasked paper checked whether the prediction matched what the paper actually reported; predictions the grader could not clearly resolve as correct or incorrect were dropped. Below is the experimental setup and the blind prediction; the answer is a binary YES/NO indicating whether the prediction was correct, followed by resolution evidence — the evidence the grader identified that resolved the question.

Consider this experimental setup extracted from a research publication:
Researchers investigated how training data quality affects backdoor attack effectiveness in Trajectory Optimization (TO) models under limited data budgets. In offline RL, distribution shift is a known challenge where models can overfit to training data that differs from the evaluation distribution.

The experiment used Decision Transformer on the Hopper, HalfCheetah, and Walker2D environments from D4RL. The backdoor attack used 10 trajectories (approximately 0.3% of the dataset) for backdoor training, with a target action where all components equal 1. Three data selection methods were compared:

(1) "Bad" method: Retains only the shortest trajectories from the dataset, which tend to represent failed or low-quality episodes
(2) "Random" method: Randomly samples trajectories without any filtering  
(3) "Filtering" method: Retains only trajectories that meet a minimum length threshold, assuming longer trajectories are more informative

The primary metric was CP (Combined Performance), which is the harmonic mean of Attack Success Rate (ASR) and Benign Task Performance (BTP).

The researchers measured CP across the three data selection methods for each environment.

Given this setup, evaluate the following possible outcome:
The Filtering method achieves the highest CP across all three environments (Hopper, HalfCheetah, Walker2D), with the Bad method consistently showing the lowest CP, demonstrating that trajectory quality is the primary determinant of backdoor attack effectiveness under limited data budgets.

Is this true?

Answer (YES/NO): NO